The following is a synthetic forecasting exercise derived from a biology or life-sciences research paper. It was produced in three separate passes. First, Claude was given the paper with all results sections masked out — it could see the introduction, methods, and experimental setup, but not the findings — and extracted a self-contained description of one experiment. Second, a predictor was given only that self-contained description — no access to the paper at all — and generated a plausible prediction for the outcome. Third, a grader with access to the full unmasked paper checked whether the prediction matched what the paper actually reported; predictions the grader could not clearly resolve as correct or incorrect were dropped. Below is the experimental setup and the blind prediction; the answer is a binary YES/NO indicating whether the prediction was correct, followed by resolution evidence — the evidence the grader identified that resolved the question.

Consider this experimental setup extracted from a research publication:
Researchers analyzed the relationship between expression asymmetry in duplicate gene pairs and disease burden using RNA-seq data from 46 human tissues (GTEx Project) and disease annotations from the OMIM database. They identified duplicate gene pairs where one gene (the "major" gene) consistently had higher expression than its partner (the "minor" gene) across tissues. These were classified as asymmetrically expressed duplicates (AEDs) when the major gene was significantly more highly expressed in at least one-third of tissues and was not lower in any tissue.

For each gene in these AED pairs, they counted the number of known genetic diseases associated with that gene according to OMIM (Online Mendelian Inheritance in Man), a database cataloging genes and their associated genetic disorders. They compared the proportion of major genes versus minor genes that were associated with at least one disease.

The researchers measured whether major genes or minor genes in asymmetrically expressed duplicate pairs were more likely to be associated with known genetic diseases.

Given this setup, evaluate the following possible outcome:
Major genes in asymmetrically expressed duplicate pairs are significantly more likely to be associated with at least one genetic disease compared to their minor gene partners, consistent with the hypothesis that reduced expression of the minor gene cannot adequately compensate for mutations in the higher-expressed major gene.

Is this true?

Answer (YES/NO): YES